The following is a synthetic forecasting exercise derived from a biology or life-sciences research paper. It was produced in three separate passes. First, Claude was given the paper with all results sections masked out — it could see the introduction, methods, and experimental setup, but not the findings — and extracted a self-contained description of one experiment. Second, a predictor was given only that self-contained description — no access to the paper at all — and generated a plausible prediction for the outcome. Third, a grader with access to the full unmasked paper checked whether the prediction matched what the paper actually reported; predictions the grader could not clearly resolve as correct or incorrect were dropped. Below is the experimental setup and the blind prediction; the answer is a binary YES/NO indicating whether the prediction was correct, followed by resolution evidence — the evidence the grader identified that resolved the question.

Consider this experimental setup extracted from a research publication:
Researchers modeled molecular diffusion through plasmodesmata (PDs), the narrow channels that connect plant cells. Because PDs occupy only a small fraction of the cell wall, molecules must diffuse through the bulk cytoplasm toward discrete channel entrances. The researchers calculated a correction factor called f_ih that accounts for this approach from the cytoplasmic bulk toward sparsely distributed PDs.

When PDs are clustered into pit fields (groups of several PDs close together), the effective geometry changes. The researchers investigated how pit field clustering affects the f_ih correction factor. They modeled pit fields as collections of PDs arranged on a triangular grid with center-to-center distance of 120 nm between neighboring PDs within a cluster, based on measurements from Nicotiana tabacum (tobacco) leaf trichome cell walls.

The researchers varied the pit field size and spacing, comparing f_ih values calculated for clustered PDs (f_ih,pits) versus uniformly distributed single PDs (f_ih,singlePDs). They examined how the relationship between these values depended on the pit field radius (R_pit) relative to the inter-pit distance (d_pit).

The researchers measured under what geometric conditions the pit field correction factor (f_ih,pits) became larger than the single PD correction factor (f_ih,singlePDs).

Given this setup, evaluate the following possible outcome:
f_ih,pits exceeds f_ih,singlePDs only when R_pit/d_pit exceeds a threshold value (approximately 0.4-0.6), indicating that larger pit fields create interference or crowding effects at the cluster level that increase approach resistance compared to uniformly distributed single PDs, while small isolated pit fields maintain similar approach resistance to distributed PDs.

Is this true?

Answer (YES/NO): NO